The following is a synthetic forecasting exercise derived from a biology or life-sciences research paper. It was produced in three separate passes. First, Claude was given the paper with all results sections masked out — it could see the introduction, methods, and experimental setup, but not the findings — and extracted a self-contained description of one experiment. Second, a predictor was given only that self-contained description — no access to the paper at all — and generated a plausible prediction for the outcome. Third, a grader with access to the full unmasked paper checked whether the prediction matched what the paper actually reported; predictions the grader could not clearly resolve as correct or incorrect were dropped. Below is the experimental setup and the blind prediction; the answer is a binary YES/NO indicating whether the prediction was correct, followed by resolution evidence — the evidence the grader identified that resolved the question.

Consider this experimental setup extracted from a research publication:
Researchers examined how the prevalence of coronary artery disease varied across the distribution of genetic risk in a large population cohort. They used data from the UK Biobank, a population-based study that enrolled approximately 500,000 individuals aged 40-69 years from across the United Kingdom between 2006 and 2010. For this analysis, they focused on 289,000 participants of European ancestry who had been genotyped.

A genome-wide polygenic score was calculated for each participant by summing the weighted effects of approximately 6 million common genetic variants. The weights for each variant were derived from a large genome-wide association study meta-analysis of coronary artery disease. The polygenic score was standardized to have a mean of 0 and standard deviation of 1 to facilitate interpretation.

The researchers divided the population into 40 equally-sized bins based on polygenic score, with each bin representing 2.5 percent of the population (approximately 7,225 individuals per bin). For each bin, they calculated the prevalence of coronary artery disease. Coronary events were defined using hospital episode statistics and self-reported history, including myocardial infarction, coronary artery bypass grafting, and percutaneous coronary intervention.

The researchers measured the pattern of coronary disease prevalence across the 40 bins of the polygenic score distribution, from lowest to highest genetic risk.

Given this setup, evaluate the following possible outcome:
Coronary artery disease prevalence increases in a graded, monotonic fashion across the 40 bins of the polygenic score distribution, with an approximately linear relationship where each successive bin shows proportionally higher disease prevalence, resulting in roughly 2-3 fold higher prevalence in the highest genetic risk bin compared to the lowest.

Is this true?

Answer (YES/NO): NO